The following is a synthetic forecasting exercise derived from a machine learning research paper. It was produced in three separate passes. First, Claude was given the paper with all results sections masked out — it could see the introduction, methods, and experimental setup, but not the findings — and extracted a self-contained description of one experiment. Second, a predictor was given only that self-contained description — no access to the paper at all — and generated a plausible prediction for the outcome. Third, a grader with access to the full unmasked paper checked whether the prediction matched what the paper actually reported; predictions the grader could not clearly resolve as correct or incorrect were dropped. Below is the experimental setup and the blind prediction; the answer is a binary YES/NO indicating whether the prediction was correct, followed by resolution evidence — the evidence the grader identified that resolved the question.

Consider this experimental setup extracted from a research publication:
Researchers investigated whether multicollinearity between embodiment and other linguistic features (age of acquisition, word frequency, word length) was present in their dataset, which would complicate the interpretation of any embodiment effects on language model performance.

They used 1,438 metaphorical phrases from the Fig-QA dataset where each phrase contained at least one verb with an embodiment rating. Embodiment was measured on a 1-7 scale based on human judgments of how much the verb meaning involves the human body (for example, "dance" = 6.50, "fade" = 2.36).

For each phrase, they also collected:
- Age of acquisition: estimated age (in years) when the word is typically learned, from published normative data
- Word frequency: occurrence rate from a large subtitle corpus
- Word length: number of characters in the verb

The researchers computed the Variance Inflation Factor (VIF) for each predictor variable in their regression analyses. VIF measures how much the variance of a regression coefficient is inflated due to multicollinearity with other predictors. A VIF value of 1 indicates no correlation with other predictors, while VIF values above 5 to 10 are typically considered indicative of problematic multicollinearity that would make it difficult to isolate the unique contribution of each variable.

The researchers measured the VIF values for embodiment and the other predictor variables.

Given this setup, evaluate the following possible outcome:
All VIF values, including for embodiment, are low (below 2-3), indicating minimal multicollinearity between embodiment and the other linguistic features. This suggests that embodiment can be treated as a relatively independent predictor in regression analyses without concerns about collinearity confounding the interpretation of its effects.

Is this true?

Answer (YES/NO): YES